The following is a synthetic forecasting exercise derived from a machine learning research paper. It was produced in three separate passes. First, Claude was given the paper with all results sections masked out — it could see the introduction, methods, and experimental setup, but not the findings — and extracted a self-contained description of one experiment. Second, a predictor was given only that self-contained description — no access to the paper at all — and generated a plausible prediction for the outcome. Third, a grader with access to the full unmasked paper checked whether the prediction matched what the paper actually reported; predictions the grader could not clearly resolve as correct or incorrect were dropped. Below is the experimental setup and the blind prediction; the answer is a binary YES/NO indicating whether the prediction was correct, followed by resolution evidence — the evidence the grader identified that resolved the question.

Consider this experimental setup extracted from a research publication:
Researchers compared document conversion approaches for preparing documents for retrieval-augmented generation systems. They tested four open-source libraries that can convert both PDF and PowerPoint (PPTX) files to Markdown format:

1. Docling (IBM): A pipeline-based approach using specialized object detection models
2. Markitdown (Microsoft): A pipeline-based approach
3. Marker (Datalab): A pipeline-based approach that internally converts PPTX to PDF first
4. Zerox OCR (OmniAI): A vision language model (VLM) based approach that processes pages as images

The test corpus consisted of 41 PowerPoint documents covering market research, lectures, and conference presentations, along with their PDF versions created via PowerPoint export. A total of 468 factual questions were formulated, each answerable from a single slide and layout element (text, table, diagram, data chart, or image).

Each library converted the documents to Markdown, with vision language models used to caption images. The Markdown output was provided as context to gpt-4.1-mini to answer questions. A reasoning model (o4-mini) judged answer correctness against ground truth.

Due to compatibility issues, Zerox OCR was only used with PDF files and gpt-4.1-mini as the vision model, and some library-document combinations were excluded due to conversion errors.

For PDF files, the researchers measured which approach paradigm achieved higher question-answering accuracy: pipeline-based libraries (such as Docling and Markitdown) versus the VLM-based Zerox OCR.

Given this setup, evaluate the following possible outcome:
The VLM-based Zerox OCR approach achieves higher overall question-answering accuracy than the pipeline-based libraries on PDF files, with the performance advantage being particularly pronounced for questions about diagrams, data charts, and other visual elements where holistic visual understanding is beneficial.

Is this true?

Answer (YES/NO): NO